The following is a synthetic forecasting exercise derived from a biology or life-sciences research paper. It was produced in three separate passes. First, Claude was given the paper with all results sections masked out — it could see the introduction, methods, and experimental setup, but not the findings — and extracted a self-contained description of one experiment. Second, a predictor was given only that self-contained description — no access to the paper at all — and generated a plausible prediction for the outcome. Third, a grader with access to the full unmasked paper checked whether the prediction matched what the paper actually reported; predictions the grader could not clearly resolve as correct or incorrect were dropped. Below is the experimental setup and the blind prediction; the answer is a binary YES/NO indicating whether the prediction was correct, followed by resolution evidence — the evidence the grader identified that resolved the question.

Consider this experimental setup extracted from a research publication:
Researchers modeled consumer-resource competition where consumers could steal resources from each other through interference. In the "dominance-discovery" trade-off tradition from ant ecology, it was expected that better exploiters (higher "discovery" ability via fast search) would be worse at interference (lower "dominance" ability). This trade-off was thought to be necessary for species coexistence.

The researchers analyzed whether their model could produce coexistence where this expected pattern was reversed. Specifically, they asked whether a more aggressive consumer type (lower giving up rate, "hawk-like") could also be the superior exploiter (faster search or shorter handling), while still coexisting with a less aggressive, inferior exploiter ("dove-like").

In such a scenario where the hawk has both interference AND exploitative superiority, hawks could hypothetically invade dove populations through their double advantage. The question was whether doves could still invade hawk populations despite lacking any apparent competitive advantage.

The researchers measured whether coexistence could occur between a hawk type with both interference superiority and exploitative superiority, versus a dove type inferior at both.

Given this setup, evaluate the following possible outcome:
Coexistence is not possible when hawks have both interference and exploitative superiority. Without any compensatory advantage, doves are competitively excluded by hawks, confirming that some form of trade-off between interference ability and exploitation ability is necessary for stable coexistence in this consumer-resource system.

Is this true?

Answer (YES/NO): NO